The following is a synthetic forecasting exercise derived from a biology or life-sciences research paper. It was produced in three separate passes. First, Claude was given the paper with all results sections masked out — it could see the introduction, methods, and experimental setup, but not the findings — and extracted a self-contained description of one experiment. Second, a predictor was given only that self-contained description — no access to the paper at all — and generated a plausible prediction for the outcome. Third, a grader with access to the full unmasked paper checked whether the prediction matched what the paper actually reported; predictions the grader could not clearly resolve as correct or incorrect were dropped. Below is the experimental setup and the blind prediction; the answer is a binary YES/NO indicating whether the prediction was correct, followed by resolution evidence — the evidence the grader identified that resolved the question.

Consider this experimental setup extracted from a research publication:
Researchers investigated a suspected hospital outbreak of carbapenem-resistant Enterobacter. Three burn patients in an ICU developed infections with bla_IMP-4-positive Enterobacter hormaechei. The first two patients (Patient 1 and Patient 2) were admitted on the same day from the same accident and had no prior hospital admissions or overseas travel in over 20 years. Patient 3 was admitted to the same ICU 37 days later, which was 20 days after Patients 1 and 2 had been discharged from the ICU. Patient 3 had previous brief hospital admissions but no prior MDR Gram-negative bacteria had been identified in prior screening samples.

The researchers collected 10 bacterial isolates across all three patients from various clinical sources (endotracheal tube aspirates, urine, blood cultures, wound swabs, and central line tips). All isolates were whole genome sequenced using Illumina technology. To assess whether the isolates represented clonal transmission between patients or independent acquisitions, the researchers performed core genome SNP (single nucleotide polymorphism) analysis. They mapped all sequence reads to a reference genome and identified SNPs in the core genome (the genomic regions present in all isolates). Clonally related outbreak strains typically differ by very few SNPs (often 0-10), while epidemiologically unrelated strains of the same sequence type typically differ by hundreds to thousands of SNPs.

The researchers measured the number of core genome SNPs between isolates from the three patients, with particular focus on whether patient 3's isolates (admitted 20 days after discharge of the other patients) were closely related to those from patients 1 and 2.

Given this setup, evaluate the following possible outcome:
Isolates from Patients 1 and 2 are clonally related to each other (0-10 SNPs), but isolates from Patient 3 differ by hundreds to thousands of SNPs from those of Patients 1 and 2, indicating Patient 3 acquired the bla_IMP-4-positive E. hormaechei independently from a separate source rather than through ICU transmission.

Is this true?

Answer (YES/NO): NO